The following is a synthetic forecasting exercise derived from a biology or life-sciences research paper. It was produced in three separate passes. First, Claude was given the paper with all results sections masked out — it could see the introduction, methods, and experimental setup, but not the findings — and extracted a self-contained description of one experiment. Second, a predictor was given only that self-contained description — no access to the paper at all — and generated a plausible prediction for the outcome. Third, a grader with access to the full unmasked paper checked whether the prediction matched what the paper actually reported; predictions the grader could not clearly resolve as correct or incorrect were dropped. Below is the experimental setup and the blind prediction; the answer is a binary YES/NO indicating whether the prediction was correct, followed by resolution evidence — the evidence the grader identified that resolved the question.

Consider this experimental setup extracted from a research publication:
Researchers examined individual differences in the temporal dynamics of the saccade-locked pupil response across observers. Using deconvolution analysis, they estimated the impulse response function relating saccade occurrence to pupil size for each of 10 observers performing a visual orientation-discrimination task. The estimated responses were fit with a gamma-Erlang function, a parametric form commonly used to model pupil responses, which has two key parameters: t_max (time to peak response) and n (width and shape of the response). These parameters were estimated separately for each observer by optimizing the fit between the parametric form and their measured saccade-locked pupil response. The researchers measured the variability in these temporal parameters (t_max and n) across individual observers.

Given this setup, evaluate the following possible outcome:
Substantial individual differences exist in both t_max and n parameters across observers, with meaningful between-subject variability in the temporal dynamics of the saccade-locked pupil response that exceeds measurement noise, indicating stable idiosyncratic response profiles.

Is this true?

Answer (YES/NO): YES